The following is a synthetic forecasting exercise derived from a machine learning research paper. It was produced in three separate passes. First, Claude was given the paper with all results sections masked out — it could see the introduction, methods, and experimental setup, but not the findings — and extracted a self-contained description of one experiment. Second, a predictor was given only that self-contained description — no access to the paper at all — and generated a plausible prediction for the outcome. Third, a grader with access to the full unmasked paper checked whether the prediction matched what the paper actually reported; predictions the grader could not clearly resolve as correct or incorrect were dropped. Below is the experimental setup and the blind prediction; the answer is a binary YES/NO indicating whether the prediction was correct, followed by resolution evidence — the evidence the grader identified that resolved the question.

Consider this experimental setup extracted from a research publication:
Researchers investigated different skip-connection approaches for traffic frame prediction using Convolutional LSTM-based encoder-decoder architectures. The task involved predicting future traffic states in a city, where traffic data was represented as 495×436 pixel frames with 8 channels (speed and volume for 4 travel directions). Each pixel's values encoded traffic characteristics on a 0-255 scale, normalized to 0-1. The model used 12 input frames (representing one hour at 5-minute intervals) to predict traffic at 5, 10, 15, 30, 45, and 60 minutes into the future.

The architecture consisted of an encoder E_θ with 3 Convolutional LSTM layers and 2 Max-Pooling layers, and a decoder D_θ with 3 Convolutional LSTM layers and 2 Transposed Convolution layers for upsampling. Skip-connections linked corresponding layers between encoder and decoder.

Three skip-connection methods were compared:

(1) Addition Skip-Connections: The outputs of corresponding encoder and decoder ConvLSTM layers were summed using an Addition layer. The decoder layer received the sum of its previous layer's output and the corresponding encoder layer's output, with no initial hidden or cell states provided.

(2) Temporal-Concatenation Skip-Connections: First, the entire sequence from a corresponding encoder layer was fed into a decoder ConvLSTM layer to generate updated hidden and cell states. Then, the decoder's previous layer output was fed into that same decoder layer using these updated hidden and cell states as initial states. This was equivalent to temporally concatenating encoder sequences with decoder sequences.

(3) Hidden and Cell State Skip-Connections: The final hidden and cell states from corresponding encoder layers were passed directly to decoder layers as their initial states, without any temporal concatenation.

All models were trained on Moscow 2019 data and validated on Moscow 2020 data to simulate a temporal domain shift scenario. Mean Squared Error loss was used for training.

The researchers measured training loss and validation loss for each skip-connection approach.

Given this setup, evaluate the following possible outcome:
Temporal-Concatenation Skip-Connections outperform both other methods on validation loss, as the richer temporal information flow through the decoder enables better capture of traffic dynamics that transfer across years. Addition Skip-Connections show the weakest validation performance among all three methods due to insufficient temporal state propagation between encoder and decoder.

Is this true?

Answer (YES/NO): YES